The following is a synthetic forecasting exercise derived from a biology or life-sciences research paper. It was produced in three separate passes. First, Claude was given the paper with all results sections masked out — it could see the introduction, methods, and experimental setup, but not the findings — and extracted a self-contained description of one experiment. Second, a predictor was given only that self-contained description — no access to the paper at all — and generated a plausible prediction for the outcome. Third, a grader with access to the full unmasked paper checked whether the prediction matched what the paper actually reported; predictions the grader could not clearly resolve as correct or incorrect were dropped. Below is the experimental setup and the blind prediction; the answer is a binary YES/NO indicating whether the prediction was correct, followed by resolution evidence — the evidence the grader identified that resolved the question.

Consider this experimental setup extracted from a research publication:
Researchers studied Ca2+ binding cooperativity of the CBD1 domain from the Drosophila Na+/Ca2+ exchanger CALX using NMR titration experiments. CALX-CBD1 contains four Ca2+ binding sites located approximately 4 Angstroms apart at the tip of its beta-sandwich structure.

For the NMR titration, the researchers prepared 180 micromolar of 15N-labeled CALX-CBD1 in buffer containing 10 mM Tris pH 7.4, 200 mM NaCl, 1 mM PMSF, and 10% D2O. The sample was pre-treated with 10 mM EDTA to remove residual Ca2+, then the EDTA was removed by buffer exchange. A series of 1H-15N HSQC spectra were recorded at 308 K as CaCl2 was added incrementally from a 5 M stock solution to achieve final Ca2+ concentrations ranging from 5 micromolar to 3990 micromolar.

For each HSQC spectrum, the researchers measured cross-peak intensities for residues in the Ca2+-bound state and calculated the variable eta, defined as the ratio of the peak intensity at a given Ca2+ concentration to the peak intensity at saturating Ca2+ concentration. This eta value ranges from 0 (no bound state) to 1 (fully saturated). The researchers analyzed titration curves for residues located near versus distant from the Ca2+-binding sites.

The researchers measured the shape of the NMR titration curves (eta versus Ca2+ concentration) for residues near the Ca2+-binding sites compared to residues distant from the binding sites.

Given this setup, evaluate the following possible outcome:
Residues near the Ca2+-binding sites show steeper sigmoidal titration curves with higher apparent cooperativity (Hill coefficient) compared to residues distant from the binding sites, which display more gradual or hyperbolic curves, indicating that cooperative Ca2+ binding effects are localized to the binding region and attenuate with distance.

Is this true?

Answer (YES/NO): NO